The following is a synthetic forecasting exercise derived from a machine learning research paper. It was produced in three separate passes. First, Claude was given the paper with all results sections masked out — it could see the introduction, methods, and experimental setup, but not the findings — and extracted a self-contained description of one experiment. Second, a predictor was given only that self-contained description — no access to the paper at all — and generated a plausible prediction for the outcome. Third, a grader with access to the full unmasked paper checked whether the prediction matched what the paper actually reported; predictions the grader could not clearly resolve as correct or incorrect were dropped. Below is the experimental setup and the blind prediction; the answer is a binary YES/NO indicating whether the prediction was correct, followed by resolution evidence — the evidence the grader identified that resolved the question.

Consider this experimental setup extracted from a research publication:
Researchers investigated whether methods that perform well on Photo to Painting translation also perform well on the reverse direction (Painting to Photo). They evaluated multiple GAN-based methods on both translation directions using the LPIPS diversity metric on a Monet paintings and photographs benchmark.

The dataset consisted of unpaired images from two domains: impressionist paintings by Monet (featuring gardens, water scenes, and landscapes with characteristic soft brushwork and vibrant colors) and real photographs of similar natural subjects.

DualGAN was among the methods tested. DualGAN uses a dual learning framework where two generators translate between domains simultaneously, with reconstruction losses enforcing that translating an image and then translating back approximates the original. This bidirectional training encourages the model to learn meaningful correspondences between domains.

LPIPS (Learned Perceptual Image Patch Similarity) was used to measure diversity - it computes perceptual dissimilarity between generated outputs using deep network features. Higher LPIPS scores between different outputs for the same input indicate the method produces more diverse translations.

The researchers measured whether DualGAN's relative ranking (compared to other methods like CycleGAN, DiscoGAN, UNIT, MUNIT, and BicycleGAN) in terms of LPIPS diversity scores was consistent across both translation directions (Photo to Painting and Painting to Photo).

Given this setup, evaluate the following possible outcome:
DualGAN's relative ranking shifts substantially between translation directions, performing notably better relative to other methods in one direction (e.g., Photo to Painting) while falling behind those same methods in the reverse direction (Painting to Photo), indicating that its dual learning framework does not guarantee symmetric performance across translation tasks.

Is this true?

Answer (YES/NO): NO